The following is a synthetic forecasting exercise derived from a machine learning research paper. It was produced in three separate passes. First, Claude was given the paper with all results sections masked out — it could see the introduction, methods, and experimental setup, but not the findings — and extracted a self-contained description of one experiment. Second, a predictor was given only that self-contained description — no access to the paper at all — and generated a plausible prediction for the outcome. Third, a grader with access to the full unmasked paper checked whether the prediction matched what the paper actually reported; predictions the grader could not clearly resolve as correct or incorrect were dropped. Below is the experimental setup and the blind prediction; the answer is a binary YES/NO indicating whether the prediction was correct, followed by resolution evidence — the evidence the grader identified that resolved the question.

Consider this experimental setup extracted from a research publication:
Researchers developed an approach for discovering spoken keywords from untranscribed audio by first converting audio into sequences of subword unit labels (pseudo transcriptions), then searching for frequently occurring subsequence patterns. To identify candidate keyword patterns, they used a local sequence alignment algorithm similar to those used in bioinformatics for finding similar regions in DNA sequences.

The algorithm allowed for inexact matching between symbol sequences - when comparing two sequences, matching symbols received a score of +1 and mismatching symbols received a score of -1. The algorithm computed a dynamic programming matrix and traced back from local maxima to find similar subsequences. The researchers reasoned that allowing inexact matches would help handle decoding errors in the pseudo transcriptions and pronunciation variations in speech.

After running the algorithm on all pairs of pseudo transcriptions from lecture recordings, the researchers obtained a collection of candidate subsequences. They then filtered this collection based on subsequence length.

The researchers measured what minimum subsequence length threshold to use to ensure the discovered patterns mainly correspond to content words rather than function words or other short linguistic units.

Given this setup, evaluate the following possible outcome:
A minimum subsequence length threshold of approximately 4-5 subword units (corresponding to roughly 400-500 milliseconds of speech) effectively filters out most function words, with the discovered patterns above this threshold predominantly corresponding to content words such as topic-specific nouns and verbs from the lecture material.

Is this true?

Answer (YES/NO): NO